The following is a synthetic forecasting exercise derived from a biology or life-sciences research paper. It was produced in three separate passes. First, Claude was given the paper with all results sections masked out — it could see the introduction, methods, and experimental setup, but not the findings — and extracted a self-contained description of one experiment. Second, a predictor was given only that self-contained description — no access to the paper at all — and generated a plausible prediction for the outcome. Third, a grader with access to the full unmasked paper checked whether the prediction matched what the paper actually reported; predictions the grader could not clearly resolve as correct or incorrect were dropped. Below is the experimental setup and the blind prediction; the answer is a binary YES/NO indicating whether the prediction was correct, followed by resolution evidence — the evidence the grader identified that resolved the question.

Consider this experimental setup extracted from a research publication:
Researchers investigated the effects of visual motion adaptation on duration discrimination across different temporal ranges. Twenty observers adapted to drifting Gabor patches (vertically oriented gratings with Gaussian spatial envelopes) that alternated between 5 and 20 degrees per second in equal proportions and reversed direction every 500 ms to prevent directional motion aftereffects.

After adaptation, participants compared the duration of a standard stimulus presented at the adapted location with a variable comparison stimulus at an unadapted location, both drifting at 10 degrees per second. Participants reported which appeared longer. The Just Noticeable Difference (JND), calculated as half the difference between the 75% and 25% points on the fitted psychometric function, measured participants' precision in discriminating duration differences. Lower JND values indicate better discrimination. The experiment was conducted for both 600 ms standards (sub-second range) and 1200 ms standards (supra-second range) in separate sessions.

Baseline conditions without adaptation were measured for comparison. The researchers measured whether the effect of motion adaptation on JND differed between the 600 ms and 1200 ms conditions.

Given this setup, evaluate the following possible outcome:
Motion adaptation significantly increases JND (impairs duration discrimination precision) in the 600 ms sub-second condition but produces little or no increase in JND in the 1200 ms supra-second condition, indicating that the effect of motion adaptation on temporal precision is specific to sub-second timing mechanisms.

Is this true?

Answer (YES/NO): NO